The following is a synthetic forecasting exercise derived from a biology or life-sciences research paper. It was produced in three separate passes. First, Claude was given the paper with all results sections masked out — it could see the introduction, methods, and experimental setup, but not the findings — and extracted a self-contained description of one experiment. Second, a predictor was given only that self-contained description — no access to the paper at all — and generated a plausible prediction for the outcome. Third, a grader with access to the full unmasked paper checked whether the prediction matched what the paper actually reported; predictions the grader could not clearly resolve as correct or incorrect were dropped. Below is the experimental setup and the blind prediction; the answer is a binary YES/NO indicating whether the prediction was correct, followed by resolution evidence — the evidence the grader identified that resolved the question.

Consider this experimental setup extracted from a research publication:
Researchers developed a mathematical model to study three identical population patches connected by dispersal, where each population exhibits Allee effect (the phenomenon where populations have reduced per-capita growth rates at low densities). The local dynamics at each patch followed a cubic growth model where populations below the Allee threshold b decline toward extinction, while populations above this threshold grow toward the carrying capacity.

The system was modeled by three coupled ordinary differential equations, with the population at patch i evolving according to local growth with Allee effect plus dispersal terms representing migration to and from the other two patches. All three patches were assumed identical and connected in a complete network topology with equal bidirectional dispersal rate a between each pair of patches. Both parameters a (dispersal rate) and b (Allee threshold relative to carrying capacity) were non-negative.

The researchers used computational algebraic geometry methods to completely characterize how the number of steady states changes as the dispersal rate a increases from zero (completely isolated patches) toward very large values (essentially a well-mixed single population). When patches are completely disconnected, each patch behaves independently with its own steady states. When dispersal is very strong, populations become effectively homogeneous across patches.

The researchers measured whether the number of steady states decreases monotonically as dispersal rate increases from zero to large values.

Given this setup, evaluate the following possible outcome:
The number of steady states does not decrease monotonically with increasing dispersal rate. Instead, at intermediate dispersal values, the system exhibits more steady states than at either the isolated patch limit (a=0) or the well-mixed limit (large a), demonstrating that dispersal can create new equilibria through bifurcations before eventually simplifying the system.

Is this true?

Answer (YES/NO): YES